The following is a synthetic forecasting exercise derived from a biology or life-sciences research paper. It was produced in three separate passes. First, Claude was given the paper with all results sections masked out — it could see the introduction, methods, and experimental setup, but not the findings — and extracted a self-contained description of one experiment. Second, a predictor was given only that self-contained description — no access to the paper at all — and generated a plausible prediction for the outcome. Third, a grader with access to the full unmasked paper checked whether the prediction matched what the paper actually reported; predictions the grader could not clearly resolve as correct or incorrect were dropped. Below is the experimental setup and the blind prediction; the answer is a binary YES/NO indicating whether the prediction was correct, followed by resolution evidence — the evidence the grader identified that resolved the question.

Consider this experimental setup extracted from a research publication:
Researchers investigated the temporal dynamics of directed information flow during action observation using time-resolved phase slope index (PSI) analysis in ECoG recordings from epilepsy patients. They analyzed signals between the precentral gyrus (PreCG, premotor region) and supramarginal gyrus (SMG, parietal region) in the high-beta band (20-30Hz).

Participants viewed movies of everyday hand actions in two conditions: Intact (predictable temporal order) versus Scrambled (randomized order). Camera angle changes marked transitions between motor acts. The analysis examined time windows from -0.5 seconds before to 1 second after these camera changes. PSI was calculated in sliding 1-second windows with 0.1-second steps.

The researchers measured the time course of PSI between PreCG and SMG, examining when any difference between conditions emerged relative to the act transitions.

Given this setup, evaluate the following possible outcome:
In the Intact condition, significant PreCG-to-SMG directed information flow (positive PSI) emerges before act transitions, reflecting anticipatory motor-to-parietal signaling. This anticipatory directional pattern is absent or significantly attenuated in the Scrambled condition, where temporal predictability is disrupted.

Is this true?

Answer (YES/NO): NO